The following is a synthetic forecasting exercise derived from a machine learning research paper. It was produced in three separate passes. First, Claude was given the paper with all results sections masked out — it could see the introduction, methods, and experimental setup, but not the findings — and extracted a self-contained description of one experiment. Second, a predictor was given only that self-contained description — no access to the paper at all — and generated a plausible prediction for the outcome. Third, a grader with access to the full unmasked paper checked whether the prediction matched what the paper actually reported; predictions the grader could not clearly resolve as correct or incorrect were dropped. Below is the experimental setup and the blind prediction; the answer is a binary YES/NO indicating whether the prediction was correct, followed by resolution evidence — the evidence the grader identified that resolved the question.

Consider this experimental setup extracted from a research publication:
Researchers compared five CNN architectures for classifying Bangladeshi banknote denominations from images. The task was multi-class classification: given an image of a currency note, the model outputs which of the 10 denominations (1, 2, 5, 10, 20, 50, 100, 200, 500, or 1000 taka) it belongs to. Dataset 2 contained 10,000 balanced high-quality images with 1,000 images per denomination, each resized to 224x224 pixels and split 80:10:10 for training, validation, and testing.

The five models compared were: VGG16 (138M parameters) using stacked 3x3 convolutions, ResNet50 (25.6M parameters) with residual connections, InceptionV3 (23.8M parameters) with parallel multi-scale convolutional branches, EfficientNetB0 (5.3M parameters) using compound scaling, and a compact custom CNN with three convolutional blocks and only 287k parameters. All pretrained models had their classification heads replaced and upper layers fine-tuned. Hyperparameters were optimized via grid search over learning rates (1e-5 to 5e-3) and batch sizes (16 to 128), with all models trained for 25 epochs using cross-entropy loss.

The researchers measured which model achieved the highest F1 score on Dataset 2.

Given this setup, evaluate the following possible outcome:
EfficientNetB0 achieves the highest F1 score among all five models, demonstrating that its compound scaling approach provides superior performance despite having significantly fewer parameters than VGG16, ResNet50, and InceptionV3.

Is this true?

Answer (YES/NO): YES